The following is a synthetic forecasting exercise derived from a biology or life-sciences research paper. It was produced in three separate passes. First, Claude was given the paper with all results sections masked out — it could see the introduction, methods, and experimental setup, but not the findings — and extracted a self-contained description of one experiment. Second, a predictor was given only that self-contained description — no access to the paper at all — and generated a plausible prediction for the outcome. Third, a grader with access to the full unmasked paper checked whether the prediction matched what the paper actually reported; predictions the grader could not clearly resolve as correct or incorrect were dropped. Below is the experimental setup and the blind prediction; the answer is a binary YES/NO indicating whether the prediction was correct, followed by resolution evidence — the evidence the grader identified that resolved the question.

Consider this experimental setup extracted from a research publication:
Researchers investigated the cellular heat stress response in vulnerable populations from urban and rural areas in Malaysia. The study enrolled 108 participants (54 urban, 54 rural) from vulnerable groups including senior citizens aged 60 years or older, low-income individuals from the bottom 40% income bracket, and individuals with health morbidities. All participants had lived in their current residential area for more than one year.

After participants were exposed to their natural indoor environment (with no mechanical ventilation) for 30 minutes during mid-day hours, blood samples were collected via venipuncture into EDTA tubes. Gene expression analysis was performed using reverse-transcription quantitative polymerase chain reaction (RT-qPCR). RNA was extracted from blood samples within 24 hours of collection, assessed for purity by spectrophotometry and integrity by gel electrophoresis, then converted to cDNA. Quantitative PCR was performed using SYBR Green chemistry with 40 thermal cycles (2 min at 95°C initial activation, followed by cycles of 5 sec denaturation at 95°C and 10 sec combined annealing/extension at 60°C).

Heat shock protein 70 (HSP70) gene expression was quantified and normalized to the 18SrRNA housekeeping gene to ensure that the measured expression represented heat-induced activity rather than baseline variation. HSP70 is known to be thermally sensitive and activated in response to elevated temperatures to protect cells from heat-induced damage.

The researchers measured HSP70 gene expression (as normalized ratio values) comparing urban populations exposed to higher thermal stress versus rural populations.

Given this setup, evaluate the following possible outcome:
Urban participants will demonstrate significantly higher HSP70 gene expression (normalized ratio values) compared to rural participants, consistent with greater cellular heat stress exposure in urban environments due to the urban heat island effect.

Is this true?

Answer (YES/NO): NO